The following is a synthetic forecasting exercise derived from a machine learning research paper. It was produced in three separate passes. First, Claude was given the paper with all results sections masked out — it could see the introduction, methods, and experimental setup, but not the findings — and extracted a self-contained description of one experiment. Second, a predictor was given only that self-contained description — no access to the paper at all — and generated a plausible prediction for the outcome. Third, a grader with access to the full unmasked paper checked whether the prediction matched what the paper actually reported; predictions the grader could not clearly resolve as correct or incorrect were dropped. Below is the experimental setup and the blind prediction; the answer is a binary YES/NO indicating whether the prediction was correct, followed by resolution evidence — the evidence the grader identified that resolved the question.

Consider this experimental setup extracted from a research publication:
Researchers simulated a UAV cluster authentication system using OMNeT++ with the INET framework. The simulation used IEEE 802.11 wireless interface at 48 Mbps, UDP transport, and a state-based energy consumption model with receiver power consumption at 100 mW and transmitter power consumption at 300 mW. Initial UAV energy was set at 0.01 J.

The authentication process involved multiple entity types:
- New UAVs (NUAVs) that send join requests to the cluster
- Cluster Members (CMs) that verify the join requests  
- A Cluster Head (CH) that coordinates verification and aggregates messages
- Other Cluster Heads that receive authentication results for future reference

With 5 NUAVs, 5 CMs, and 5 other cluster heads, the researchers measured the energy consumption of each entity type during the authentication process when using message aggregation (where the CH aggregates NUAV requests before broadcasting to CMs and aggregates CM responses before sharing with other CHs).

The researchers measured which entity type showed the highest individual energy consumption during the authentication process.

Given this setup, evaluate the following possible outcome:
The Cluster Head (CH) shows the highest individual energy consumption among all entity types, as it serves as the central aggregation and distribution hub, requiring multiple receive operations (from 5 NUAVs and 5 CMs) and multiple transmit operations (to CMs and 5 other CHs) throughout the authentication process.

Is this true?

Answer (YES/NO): YES